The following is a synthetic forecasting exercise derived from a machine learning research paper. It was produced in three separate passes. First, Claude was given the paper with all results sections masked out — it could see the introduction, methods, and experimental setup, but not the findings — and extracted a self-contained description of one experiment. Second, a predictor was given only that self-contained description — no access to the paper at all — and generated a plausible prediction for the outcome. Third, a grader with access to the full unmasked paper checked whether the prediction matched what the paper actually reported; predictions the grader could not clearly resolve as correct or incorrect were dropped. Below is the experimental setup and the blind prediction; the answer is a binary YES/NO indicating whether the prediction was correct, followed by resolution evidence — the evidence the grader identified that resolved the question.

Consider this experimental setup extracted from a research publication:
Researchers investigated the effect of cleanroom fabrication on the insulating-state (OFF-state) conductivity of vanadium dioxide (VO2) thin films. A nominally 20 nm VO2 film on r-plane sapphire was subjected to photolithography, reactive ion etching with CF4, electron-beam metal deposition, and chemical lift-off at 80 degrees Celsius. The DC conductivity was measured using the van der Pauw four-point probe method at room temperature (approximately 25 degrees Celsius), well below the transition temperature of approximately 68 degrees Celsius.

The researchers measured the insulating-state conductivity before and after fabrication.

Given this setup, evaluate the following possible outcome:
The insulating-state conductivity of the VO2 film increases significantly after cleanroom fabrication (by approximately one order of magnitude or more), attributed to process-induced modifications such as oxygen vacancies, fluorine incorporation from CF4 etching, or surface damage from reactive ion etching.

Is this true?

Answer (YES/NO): NO